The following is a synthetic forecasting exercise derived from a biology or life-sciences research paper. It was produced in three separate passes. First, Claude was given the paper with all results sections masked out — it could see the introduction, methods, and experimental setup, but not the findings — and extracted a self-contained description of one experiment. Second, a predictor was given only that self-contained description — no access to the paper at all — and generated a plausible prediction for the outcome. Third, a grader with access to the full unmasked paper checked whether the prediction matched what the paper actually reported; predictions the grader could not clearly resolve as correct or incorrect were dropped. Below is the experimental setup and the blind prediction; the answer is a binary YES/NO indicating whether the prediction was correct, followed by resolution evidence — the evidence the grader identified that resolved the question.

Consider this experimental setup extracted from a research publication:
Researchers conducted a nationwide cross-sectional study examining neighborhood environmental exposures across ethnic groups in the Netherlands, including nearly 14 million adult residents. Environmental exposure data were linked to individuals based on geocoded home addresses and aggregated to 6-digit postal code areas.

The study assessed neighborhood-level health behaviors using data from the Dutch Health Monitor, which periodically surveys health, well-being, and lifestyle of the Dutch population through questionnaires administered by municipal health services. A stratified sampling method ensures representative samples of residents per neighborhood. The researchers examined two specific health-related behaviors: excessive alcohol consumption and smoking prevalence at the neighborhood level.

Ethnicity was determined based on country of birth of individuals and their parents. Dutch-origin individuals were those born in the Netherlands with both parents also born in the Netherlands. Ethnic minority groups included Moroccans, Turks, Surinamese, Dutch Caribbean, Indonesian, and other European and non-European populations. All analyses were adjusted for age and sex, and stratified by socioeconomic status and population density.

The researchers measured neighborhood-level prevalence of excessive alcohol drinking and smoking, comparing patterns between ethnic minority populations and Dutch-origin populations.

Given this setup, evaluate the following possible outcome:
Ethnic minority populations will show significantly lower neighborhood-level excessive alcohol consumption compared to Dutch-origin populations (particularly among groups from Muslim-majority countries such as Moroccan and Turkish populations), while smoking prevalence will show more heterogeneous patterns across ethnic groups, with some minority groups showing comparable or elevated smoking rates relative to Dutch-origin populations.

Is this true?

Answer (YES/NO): YES